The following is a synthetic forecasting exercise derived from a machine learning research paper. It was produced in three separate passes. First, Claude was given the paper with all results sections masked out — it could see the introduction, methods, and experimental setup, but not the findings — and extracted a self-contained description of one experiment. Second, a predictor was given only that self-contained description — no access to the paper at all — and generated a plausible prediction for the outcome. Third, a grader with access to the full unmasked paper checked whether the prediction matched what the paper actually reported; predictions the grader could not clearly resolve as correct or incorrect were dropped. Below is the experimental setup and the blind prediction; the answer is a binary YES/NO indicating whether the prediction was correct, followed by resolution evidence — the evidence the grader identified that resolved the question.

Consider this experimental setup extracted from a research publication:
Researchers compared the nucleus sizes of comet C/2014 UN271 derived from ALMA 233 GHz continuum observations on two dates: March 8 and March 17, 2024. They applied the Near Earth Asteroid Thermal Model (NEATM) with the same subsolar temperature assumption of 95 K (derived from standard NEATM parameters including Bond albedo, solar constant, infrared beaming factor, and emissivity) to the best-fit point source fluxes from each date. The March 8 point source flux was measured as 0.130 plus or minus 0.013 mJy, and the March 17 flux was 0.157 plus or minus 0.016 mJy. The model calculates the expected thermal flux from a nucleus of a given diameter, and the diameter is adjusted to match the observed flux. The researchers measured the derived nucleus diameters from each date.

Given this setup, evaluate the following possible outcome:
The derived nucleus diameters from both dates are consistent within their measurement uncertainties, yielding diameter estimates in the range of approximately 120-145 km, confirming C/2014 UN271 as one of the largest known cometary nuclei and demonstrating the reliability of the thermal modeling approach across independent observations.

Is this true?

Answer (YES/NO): NO